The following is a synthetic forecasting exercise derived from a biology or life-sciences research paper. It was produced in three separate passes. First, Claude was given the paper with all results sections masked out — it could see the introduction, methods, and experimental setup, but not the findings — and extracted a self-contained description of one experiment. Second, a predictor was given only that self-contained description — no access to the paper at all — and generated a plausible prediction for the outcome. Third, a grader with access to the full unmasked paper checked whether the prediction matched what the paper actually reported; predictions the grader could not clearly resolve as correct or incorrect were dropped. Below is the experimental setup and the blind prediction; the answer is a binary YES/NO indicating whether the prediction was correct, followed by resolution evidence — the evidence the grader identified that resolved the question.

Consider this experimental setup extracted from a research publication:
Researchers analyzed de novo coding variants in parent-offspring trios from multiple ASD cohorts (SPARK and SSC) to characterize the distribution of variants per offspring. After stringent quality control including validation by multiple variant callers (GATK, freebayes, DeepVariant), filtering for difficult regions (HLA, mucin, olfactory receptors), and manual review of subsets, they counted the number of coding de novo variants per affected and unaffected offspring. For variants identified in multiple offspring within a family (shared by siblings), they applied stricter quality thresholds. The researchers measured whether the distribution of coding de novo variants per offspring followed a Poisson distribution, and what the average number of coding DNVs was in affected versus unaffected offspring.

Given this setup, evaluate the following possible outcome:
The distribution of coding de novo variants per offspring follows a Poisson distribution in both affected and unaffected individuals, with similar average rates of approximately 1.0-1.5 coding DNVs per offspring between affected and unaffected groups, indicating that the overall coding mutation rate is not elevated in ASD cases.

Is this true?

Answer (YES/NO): NO